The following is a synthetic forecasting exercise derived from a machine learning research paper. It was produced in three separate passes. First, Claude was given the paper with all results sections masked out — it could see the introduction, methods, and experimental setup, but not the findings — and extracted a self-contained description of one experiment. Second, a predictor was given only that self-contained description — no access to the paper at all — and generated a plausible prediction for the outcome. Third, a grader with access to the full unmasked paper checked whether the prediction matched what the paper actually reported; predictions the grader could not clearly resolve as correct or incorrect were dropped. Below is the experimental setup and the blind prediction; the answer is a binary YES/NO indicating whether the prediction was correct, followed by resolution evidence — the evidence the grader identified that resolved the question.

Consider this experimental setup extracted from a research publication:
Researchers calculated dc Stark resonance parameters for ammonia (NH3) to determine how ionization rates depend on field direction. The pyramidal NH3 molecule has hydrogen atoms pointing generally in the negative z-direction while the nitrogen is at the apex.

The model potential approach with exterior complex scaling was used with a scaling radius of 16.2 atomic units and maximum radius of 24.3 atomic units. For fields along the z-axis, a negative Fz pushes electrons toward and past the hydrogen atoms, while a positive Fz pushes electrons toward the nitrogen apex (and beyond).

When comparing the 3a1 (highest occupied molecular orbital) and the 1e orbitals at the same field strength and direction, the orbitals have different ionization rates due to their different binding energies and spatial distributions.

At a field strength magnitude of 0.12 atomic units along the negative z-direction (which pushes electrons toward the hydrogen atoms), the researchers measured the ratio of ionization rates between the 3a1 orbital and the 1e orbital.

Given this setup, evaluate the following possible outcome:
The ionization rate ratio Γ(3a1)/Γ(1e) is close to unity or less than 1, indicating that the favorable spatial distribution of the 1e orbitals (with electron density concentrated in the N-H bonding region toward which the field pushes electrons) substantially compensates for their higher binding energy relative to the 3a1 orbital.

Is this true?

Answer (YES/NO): NO